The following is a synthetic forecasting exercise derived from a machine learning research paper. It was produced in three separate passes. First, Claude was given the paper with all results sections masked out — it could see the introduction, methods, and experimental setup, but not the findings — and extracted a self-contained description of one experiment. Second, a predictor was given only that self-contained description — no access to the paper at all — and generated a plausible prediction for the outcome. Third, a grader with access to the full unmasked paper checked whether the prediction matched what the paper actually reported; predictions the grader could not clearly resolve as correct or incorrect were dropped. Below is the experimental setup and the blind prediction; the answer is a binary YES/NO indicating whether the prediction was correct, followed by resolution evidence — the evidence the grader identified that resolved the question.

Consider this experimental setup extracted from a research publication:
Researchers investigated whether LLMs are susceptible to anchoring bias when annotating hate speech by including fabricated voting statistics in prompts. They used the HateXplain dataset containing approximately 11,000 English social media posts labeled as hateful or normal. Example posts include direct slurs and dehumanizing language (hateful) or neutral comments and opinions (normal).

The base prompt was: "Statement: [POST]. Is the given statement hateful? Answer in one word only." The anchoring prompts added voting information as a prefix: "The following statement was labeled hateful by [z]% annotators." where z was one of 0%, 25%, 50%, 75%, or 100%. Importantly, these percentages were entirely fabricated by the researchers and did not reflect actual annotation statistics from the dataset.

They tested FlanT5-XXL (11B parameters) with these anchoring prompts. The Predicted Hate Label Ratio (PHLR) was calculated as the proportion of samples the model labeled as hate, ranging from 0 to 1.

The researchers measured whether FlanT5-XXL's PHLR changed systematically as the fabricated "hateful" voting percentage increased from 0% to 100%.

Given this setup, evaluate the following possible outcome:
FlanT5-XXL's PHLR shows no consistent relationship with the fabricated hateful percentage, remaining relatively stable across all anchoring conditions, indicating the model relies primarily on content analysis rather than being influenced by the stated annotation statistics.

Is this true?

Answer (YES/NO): NO